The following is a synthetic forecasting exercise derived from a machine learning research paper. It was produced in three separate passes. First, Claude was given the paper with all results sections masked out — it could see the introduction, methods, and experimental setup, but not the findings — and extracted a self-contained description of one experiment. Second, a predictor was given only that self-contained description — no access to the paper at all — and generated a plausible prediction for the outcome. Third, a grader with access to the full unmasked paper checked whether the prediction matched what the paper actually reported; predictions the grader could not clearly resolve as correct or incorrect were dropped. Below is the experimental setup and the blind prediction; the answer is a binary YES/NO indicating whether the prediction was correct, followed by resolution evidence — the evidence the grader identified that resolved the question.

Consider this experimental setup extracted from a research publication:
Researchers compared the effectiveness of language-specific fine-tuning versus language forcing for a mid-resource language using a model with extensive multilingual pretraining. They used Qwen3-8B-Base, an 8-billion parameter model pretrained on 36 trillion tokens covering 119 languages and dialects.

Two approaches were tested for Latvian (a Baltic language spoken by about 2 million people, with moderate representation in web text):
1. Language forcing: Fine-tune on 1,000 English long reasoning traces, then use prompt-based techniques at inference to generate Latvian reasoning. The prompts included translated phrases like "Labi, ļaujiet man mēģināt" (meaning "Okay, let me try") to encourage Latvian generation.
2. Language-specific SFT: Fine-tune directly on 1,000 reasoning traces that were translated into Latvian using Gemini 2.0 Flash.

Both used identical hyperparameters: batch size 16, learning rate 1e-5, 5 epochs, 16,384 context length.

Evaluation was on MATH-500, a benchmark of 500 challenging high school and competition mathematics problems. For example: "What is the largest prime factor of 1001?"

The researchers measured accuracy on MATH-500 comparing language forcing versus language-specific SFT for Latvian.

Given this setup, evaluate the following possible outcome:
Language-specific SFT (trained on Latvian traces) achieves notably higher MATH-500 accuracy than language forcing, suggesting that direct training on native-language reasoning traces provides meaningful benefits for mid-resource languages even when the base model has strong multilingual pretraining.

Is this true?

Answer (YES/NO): NO